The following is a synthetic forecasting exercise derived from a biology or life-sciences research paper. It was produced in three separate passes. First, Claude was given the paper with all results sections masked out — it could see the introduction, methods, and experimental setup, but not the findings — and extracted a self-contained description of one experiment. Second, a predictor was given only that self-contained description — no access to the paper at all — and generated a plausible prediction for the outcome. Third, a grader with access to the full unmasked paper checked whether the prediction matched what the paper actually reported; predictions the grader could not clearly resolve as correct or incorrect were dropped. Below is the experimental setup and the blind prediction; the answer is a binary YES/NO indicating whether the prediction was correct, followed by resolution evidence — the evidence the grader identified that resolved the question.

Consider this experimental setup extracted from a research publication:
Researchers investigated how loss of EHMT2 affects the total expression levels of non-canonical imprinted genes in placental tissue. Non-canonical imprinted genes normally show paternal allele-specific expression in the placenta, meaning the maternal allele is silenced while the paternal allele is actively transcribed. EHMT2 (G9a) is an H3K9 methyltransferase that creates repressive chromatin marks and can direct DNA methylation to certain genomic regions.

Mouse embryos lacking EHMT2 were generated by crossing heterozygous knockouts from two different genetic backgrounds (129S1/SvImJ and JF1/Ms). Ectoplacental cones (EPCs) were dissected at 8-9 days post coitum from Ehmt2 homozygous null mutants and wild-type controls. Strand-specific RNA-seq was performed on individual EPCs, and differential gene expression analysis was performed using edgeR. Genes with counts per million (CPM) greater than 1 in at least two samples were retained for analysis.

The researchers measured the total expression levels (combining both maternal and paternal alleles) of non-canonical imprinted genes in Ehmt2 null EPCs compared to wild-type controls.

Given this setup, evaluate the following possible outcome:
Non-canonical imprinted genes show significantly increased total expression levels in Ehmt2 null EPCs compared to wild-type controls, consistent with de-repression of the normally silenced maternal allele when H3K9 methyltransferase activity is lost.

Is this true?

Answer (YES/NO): YES